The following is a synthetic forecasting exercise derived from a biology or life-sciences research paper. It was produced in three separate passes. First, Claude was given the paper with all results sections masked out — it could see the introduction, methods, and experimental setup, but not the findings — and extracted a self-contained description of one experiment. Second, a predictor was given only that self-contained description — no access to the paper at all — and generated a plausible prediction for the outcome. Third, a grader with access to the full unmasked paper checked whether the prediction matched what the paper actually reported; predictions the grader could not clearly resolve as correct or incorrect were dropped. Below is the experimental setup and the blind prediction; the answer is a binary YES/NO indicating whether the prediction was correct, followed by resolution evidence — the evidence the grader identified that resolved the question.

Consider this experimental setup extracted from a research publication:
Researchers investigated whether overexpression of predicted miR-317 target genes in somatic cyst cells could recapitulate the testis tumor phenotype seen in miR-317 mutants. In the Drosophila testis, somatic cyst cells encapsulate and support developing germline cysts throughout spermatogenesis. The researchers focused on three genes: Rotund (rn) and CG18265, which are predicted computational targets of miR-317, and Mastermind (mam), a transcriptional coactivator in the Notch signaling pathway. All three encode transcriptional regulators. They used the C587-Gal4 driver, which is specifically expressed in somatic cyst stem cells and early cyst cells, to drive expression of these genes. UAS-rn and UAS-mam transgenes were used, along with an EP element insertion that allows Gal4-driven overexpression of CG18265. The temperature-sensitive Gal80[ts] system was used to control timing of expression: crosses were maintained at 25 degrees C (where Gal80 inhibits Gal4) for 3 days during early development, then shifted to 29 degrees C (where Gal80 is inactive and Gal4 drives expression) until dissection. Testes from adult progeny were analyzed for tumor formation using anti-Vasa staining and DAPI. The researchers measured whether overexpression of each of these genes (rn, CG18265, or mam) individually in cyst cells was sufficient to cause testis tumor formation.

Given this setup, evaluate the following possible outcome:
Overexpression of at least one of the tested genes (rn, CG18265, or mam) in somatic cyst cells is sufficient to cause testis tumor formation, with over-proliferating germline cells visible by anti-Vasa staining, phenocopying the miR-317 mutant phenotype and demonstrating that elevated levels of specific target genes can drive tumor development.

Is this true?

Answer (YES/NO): YES